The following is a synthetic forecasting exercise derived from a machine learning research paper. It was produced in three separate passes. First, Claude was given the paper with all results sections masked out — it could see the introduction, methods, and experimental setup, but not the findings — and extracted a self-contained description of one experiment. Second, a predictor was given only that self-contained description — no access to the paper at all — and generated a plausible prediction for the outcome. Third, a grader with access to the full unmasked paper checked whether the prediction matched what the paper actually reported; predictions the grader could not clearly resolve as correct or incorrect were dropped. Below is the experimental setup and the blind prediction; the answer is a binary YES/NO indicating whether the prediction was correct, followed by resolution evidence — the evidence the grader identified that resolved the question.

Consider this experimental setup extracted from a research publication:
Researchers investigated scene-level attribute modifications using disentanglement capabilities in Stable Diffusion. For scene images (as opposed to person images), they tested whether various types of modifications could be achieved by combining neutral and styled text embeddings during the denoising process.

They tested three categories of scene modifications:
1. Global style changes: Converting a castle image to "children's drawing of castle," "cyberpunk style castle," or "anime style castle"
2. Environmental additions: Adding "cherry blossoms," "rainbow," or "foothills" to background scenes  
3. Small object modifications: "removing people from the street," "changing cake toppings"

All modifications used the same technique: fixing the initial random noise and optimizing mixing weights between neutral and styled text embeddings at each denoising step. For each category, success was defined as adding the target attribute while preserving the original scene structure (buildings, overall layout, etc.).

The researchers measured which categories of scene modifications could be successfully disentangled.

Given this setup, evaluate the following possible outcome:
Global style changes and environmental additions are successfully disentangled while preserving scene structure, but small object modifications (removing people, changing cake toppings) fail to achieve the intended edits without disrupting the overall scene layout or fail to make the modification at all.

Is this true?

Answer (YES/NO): YES